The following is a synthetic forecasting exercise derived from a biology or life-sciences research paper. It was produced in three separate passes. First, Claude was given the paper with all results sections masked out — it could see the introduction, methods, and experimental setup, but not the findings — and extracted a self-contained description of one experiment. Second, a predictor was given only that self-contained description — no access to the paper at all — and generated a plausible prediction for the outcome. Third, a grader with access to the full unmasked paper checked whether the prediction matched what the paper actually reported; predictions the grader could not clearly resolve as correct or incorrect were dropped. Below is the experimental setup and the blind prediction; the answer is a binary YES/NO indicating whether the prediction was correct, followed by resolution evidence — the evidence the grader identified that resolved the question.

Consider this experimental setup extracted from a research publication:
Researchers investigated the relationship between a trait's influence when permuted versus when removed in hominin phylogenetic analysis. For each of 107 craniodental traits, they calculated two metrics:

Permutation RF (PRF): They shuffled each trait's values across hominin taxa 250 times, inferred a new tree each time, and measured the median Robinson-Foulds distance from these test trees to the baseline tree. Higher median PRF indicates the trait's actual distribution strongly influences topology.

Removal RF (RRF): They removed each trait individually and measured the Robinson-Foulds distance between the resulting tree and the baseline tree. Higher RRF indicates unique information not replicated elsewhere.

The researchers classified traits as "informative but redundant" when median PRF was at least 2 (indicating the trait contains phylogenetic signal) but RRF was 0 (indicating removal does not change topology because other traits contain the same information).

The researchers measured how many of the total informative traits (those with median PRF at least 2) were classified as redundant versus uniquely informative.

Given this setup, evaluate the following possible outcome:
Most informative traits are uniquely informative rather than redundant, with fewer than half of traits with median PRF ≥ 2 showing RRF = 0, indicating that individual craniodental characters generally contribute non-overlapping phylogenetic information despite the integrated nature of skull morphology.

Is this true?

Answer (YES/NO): YES